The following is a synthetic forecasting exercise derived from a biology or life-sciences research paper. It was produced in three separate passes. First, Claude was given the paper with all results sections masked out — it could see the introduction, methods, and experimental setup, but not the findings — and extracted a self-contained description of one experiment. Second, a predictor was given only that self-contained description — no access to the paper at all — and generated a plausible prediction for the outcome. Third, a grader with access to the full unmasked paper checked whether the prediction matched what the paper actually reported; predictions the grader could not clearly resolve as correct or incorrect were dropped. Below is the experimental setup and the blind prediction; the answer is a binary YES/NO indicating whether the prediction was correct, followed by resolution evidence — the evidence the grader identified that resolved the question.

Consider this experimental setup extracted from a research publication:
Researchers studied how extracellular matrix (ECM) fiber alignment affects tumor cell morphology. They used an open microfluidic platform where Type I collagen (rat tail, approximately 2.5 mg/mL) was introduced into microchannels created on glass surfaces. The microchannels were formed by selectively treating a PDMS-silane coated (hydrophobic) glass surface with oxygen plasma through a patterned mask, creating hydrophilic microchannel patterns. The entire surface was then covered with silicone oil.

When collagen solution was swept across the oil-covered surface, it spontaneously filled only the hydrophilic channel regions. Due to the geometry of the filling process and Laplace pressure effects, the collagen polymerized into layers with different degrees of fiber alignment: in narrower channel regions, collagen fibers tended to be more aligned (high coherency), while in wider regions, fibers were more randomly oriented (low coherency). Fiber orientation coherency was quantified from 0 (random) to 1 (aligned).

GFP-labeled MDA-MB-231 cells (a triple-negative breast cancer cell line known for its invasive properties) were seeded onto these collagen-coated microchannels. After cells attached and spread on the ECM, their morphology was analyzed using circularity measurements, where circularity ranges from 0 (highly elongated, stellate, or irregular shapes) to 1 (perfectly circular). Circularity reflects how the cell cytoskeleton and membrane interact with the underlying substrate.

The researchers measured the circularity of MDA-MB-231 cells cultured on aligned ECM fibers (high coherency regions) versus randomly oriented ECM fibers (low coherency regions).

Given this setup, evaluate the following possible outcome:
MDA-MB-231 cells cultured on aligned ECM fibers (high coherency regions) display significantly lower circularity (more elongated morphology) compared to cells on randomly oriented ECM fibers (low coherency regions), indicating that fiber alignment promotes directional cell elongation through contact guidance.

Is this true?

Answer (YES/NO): YES